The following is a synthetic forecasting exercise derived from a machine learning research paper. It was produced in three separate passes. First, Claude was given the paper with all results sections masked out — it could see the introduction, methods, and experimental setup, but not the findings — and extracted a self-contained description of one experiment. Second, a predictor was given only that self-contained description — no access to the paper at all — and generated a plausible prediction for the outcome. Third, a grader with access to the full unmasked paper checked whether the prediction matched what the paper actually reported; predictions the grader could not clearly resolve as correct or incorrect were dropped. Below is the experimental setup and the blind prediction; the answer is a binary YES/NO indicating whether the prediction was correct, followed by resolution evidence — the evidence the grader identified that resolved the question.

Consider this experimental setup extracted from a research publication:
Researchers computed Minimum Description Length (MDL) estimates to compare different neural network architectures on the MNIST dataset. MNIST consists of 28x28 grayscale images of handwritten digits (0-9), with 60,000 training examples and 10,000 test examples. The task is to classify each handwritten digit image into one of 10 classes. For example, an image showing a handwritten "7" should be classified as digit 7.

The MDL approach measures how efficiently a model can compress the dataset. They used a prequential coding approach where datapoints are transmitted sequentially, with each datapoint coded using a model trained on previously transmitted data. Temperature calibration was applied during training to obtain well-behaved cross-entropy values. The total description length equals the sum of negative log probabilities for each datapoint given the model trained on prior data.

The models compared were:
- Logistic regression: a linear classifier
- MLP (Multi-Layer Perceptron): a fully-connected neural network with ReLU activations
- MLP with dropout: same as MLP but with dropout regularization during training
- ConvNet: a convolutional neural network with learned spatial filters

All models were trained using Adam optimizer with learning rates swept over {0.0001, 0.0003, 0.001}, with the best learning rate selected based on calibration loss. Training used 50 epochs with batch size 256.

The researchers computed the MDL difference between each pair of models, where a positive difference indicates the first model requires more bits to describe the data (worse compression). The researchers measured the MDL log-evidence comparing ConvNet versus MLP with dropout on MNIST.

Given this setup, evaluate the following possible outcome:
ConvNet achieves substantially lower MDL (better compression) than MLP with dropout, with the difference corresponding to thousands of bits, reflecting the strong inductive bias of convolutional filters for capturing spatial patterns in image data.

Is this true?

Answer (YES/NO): YES